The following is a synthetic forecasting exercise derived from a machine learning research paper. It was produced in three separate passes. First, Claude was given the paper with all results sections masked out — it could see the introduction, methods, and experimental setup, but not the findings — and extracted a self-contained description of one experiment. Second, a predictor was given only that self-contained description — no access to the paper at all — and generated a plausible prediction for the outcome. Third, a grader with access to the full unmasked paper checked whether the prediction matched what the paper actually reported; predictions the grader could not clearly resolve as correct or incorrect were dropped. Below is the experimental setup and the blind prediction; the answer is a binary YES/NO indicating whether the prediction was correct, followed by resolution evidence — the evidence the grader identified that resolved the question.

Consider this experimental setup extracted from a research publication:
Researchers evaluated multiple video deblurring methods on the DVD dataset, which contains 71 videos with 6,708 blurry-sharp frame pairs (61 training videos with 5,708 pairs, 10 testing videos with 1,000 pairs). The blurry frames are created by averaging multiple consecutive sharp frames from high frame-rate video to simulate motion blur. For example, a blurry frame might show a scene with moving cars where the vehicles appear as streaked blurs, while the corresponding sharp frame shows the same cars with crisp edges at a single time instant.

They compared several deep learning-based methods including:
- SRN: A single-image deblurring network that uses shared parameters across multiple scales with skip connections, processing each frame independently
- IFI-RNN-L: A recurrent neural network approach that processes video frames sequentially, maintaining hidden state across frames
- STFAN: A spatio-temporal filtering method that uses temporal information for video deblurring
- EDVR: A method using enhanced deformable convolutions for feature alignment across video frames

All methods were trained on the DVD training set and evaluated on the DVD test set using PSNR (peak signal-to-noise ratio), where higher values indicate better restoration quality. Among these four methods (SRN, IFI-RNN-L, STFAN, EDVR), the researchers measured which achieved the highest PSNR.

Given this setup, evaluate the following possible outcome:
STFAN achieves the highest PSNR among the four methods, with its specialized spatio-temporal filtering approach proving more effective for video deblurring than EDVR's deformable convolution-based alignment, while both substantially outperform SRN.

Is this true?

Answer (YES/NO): NO